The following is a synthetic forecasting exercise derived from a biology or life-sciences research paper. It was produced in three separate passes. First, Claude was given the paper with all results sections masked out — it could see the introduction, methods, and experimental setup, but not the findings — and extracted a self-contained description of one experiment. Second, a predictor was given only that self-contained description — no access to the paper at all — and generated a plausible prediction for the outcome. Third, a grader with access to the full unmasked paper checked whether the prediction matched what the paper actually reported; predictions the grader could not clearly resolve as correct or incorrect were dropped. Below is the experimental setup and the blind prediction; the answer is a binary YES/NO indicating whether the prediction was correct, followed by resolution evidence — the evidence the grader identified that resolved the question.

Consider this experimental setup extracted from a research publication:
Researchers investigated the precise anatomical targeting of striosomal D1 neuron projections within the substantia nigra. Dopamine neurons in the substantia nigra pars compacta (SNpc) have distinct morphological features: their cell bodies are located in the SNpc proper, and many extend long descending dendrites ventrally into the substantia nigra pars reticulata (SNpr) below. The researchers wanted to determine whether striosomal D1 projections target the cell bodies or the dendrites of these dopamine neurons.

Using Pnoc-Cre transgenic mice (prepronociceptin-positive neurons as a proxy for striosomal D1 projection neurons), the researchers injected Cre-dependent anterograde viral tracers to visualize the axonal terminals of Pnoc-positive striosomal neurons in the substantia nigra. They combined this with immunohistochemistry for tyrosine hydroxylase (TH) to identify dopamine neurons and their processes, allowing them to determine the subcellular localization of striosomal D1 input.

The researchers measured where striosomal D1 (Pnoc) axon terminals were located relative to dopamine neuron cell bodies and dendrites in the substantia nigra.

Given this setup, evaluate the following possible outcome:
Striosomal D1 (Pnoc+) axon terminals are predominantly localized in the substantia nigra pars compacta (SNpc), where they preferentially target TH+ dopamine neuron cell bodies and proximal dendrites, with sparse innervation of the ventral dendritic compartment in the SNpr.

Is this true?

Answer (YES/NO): NO